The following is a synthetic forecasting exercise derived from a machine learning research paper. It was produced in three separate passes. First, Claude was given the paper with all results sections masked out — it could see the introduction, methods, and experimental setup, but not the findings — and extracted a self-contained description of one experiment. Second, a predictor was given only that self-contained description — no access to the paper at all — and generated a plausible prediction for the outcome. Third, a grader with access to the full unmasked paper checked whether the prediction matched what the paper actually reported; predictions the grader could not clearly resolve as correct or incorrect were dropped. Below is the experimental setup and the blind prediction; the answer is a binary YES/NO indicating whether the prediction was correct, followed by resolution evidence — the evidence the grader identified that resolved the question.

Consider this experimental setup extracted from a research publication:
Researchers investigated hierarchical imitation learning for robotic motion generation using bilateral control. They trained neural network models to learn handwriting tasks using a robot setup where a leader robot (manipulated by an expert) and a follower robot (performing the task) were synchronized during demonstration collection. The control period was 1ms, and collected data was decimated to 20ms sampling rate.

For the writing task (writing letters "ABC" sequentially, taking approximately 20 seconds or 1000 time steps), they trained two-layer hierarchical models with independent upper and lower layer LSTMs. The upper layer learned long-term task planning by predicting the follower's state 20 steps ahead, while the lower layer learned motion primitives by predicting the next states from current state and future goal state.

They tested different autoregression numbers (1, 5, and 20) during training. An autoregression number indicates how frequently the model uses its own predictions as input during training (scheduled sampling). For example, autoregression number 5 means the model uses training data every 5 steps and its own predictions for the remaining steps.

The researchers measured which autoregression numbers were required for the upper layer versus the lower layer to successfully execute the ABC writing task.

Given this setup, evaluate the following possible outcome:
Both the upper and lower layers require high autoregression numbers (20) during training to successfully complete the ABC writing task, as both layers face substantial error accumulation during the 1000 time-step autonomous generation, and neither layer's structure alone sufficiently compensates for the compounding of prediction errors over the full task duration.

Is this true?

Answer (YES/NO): NO